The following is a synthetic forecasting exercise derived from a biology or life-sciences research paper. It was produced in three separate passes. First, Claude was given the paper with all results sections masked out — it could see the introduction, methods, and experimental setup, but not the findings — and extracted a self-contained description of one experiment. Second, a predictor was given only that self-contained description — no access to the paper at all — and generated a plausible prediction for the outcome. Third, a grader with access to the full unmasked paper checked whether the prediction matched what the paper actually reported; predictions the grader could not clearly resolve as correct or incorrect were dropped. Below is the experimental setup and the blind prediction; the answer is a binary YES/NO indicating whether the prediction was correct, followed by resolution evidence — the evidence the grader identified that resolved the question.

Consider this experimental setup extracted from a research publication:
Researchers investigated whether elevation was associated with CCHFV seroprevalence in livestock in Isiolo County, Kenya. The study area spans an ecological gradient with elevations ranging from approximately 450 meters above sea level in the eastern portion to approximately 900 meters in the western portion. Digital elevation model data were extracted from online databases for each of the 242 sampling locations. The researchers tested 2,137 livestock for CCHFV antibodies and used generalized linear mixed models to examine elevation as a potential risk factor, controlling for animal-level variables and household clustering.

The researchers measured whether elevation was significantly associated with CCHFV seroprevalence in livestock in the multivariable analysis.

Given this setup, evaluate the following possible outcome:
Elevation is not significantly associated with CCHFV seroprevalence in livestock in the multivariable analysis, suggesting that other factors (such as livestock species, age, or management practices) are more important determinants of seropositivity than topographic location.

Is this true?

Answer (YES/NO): YES